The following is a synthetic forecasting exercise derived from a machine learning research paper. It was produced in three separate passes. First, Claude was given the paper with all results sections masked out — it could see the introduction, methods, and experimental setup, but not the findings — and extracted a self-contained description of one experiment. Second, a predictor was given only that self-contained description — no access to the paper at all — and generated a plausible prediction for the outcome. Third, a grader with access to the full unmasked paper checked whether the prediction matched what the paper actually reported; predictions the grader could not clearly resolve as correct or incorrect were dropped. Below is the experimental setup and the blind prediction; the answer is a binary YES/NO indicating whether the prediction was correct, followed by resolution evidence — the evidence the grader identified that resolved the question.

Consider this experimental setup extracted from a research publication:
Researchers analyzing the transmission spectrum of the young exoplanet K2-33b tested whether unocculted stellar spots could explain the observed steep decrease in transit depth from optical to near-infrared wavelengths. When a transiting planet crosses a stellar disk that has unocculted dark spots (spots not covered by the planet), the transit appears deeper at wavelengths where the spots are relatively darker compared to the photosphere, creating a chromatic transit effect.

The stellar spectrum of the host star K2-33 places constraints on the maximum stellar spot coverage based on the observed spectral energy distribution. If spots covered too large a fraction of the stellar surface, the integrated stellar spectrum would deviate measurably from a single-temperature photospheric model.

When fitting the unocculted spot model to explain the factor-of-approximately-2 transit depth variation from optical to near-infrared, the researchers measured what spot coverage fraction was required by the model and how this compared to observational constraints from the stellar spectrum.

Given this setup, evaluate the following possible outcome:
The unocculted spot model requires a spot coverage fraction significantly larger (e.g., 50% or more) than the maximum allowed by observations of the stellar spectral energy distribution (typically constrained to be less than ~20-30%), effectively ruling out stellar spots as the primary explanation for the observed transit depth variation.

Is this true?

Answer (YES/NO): YES